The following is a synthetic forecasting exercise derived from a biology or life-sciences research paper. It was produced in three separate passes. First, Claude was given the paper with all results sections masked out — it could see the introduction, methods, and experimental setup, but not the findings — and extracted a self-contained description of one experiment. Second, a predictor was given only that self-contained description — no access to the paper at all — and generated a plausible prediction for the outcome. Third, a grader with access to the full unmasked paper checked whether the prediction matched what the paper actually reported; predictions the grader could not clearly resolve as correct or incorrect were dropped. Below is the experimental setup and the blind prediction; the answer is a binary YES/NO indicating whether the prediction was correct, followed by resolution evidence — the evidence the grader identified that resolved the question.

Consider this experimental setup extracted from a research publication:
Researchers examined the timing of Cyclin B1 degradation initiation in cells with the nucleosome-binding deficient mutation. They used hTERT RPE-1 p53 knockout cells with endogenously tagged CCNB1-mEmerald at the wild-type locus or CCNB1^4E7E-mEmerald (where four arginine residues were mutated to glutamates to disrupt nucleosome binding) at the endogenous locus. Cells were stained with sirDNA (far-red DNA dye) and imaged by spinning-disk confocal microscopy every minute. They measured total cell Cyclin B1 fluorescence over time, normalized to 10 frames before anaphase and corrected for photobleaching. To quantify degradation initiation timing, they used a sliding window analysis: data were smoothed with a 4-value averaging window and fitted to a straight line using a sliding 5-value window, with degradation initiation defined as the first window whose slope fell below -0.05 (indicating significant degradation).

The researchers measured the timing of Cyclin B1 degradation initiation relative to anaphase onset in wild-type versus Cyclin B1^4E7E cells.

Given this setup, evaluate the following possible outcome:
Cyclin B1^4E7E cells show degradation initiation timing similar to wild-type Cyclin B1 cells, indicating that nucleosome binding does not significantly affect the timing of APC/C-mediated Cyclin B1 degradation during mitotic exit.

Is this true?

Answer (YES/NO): NO